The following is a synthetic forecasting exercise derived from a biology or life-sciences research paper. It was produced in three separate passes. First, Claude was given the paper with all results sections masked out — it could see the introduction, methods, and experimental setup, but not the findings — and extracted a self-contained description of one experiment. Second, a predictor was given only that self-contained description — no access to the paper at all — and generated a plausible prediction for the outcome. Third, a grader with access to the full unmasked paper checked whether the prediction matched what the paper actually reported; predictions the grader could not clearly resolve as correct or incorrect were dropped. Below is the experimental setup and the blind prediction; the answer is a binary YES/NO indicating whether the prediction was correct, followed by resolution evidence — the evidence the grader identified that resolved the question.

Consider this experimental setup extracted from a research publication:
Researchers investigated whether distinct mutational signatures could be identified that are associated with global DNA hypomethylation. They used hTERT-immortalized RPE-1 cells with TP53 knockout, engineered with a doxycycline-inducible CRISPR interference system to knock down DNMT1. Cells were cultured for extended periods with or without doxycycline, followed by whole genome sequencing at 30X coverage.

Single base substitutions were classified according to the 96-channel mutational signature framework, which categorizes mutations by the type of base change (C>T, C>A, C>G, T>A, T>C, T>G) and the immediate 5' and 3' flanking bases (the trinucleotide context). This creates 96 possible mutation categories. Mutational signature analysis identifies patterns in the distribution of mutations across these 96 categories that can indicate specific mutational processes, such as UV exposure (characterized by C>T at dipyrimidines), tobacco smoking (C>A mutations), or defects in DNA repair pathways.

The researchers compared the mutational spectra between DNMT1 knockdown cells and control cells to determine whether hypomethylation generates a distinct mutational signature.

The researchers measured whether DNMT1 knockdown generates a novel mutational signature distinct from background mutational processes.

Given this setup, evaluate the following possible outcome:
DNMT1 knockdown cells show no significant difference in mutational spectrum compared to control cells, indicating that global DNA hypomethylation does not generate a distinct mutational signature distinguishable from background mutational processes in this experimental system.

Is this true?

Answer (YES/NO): YES